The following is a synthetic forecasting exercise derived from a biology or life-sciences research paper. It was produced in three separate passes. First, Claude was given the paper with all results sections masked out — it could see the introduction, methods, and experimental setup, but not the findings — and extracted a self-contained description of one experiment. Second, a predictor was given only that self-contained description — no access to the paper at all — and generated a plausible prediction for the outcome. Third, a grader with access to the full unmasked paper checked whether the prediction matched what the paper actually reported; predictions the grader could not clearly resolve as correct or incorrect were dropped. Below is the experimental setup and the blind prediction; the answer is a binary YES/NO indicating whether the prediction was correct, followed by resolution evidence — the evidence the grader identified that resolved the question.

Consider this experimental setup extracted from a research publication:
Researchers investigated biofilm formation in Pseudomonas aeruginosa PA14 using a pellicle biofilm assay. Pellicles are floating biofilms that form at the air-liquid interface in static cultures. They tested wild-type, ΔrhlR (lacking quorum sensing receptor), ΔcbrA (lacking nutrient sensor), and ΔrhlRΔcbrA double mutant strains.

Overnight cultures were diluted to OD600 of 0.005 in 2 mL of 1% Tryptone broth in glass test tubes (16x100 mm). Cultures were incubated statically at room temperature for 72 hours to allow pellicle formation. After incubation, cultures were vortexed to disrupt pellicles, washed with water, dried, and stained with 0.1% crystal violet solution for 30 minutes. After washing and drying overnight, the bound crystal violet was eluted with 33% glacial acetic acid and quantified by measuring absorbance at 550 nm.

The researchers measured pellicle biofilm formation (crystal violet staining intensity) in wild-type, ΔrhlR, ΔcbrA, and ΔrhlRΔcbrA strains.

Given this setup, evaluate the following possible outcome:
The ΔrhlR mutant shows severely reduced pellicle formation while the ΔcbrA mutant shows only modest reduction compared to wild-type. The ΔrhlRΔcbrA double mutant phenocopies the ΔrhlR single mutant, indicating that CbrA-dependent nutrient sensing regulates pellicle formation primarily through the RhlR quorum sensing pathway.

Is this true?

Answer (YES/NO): NO